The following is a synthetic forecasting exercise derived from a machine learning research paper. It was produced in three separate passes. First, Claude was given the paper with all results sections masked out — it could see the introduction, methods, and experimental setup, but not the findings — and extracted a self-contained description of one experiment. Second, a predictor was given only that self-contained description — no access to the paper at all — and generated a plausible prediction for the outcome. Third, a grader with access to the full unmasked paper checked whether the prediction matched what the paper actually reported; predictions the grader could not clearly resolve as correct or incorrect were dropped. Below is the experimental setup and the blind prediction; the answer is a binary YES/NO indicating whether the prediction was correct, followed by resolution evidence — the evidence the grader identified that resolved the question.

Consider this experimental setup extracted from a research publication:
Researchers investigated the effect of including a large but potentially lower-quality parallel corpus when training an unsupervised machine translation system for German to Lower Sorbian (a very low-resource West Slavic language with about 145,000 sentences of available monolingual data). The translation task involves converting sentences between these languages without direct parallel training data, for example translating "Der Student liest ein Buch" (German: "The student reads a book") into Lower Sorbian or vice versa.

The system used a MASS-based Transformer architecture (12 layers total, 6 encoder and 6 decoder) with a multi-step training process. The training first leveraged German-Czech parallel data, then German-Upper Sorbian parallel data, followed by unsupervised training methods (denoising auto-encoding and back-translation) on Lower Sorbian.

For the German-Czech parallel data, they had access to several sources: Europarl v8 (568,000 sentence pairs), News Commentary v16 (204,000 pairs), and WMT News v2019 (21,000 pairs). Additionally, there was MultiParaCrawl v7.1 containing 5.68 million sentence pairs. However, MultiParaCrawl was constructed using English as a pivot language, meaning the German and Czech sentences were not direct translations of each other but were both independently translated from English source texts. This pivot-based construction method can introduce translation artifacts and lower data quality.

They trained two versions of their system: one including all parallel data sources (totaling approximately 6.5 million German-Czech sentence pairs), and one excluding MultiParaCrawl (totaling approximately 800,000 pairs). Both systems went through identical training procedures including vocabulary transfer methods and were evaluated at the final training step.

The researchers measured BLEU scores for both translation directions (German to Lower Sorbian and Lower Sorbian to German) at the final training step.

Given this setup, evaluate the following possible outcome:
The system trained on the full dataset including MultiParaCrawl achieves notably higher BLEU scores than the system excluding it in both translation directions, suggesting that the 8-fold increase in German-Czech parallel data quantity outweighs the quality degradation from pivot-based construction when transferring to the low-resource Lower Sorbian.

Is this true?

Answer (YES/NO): NO